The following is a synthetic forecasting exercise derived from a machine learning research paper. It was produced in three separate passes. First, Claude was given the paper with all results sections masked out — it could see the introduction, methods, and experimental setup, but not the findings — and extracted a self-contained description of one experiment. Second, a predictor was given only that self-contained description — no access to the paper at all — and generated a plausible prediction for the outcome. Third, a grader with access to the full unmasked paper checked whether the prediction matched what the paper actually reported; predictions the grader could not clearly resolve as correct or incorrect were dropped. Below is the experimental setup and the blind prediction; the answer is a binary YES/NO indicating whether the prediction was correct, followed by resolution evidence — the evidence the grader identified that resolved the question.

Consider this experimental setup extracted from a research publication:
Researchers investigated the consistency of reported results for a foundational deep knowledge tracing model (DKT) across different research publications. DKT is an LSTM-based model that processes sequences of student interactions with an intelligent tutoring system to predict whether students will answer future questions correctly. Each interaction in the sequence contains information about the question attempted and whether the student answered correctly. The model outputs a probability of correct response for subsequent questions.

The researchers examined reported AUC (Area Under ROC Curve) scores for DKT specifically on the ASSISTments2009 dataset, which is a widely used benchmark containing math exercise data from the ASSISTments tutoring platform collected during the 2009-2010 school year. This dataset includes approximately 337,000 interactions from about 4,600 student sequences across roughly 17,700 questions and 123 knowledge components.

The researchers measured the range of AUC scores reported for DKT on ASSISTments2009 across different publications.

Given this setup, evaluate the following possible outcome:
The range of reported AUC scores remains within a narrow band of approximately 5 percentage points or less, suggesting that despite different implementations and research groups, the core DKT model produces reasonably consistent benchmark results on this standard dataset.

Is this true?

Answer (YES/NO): NO